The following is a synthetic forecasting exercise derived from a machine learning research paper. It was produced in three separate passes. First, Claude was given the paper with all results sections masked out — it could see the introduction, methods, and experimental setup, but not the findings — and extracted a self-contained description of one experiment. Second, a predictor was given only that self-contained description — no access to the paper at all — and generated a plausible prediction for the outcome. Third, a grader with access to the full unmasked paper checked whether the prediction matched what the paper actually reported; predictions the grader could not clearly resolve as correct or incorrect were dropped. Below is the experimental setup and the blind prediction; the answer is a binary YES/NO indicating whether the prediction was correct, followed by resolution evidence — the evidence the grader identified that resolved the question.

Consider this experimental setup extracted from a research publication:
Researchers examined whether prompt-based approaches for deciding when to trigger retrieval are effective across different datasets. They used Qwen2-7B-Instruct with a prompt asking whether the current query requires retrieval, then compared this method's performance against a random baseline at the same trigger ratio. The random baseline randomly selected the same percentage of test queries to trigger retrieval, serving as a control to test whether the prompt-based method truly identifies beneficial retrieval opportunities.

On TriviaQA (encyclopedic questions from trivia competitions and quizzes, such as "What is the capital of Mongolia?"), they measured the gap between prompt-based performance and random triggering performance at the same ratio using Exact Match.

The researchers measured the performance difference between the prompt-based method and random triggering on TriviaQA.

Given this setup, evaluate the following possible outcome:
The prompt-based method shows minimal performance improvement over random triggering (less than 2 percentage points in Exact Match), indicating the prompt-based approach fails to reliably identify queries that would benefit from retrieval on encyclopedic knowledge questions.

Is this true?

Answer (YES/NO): NO